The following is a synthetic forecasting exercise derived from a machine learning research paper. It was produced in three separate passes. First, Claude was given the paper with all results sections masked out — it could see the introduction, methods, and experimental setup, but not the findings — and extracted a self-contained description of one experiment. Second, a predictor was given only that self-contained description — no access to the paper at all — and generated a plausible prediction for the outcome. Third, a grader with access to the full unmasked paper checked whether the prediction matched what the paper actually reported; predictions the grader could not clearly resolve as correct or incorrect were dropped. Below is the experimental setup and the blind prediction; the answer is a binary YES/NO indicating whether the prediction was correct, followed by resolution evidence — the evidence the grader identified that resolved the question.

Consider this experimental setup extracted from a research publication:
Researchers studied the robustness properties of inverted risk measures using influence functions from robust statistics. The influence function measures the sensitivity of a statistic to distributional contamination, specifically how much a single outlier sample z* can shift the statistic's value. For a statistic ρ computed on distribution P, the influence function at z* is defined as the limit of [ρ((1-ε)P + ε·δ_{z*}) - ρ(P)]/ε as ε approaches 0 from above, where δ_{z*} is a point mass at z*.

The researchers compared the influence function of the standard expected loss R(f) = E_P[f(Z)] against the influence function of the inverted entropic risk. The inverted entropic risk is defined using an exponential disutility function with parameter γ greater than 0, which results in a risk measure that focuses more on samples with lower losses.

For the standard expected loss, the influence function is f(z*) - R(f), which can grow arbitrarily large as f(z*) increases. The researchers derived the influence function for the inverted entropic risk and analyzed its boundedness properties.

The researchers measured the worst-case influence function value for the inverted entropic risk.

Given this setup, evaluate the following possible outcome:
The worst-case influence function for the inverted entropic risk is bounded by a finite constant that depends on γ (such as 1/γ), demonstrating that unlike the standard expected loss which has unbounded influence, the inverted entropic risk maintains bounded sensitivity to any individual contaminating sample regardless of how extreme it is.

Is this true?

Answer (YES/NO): YES